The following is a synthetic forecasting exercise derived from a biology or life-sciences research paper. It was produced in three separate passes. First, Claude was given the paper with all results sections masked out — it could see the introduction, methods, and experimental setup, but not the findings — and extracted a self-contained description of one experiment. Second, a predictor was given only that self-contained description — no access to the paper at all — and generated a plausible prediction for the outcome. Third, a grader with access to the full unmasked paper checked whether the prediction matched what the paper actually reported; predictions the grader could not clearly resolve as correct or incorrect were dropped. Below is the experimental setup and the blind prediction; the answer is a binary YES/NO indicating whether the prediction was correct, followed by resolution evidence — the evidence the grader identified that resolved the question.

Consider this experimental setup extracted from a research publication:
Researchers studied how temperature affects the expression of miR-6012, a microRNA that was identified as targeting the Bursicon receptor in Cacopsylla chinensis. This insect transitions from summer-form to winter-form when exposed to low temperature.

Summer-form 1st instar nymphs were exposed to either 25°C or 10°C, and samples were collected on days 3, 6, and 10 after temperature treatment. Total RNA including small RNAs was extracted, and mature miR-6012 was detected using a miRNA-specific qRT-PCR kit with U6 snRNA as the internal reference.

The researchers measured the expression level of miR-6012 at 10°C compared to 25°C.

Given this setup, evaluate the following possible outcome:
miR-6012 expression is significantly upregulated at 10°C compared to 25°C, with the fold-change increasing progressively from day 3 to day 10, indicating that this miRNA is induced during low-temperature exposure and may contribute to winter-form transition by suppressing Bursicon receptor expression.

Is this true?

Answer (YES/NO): NO